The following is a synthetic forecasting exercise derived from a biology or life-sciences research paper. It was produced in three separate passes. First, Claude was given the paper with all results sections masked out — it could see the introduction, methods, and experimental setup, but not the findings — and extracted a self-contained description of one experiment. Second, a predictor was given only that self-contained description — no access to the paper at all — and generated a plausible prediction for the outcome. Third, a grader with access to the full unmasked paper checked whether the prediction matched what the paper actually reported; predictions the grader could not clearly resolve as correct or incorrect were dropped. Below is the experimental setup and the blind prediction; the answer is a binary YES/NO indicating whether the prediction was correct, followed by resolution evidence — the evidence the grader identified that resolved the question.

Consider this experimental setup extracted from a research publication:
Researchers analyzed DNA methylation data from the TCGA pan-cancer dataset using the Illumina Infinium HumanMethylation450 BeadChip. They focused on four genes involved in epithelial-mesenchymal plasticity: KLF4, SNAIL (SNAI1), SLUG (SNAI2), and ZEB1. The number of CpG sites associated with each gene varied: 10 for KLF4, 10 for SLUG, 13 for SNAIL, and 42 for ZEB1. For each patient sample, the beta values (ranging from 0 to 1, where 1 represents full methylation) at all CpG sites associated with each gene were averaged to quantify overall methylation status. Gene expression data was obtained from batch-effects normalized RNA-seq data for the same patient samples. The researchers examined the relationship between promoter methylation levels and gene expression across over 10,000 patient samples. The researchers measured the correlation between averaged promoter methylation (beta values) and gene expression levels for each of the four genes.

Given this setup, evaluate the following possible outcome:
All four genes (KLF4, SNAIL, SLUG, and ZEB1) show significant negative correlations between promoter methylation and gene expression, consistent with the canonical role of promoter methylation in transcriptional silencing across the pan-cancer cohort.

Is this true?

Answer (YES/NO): NO